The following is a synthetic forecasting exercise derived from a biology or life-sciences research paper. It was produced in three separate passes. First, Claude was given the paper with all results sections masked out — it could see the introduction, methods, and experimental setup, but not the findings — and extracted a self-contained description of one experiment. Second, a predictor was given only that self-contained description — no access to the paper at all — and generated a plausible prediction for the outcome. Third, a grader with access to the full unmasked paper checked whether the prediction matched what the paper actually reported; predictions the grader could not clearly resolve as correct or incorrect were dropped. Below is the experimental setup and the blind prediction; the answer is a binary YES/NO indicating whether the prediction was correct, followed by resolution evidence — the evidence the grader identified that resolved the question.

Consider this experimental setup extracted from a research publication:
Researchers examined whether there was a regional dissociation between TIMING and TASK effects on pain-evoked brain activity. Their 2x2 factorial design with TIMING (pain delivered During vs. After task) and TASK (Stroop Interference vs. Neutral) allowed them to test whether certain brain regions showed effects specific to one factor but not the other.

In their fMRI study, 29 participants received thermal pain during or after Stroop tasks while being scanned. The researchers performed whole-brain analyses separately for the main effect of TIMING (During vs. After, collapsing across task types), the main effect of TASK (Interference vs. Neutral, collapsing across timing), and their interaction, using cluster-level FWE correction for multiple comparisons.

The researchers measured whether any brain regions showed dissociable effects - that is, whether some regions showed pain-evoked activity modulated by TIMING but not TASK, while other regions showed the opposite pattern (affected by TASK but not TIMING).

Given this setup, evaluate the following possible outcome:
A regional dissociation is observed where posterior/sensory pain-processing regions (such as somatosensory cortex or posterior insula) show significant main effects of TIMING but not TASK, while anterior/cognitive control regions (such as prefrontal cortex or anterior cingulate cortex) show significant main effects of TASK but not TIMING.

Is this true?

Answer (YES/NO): NO